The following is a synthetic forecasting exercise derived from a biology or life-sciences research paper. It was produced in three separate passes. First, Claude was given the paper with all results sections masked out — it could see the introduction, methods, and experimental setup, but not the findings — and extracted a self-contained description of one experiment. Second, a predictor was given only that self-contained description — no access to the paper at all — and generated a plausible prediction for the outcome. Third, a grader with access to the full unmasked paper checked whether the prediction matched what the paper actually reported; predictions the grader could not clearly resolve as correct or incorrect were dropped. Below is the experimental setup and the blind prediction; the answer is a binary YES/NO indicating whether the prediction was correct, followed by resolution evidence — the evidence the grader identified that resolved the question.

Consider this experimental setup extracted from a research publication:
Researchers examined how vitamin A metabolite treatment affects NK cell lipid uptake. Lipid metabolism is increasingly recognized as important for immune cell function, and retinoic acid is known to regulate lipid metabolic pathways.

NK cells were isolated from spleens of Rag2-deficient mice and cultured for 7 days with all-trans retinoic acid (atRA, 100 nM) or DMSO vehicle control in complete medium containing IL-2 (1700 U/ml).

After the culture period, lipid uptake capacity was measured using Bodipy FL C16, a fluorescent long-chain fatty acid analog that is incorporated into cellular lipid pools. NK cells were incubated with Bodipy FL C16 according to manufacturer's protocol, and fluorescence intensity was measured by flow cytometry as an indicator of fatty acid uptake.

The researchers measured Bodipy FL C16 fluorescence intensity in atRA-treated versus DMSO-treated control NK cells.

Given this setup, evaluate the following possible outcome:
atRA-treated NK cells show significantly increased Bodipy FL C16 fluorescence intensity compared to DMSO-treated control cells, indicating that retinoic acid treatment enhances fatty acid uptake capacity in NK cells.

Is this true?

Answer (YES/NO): NO